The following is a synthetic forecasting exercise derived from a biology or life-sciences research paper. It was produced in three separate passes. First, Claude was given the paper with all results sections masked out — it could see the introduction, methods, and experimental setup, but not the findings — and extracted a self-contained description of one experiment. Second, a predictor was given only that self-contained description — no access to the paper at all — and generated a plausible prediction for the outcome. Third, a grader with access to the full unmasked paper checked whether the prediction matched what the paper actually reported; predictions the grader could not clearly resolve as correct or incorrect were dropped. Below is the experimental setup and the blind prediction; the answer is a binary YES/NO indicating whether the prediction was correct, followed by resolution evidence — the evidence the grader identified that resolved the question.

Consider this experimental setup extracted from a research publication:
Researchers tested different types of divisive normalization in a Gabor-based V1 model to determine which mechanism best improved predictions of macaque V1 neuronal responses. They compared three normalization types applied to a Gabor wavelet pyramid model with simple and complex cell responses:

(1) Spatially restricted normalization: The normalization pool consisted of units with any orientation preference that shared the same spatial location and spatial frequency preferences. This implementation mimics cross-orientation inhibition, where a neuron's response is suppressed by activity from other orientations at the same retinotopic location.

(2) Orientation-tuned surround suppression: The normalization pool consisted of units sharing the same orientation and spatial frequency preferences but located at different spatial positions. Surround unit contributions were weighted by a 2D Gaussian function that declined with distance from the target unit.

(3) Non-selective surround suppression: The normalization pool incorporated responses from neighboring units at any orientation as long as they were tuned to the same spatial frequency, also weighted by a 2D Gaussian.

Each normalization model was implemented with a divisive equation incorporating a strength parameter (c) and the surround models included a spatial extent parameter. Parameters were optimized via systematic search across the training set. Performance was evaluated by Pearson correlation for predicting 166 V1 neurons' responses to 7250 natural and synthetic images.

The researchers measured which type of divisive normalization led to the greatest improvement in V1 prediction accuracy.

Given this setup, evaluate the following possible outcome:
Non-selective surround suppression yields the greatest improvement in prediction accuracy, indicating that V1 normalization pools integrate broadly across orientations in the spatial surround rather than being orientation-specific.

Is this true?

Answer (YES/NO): NO